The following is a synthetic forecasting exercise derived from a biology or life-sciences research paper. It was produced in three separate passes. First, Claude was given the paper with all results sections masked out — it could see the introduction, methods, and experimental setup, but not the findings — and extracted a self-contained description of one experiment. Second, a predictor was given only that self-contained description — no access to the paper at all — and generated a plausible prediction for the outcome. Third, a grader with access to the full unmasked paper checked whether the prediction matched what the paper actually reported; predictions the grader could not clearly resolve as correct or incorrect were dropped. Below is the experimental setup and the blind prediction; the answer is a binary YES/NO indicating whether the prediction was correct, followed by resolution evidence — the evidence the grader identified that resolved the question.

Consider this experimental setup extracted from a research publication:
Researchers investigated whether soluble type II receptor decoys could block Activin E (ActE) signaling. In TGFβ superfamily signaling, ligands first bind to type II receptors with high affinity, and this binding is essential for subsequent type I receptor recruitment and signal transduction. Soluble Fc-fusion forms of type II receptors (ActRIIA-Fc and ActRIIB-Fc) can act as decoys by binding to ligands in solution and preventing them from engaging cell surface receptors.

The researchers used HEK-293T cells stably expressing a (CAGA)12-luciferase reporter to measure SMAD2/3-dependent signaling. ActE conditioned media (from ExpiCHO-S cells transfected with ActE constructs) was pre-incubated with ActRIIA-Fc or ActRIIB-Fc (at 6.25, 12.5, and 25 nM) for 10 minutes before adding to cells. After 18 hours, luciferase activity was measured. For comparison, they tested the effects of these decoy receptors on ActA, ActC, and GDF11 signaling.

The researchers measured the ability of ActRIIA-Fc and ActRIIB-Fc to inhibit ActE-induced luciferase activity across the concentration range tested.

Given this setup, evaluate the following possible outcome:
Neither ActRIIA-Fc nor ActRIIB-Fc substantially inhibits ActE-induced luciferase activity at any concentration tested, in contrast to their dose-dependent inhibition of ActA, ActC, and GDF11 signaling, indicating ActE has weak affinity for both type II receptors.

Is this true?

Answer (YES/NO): NO